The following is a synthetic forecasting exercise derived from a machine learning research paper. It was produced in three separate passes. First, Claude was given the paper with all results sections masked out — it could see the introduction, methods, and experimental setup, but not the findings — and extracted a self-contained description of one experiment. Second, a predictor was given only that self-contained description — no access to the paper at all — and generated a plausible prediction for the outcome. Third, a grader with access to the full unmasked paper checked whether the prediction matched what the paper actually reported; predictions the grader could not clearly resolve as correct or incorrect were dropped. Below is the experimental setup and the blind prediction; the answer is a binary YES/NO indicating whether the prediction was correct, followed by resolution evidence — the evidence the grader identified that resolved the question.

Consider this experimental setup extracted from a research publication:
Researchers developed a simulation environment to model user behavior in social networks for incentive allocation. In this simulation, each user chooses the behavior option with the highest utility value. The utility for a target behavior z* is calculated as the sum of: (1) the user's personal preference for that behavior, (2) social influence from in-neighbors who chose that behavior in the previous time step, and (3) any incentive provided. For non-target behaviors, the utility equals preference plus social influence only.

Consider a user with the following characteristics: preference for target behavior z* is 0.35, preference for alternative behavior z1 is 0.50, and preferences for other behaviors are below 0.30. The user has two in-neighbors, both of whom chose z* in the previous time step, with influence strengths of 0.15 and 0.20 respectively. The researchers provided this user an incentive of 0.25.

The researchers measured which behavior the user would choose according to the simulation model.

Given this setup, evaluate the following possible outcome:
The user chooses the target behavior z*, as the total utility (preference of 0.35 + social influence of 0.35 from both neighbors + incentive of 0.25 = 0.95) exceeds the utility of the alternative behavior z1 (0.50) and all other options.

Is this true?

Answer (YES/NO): YES